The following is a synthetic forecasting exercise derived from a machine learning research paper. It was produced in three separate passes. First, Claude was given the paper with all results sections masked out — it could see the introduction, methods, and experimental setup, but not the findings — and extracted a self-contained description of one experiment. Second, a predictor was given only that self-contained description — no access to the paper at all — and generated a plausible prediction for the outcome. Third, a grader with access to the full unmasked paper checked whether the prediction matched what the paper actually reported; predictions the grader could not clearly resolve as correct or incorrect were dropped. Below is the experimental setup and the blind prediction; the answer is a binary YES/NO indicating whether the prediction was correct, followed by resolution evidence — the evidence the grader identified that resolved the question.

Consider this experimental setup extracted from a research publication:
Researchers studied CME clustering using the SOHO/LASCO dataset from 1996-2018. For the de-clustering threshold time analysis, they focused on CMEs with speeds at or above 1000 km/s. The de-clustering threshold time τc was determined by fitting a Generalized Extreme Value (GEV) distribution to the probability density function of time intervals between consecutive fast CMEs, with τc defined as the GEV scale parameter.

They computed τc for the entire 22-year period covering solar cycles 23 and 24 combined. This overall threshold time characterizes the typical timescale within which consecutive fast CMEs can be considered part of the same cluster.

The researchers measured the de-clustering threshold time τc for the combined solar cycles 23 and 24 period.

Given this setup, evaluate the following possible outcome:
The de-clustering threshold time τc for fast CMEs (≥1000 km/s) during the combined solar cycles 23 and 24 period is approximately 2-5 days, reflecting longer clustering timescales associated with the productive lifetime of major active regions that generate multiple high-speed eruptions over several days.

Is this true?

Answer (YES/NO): NO